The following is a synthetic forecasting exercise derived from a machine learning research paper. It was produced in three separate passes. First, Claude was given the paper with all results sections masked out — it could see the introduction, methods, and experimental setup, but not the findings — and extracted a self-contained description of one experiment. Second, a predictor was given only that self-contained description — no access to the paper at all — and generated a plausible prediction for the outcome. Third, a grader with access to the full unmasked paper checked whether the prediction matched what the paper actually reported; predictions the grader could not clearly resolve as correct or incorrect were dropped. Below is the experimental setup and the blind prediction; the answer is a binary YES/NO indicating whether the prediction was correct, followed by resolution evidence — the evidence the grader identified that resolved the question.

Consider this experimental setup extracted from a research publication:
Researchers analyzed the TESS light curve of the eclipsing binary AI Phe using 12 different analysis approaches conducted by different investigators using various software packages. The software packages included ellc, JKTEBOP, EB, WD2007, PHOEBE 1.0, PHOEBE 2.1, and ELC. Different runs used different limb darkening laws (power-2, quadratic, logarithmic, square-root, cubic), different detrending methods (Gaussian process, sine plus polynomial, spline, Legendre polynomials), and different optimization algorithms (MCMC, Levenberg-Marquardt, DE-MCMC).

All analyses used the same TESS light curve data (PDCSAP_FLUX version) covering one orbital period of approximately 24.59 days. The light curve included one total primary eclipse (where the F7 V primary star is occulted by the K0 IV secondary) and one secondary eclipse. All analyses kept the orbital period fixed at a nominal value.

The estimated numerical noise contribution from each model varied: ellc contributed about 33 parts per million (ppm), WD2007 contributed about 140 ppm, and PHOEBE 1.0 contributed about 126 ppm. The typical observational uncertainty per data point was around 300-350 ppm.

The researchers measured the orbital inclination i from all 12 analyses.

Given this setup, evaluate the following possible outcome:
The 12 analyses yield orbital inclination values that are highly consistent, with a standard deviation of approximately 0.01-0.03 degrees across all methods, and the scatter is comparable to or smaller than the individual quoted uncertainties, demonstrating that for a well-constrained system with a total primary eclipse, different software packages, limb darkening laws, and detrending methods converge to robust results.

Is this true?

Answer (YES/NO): NO